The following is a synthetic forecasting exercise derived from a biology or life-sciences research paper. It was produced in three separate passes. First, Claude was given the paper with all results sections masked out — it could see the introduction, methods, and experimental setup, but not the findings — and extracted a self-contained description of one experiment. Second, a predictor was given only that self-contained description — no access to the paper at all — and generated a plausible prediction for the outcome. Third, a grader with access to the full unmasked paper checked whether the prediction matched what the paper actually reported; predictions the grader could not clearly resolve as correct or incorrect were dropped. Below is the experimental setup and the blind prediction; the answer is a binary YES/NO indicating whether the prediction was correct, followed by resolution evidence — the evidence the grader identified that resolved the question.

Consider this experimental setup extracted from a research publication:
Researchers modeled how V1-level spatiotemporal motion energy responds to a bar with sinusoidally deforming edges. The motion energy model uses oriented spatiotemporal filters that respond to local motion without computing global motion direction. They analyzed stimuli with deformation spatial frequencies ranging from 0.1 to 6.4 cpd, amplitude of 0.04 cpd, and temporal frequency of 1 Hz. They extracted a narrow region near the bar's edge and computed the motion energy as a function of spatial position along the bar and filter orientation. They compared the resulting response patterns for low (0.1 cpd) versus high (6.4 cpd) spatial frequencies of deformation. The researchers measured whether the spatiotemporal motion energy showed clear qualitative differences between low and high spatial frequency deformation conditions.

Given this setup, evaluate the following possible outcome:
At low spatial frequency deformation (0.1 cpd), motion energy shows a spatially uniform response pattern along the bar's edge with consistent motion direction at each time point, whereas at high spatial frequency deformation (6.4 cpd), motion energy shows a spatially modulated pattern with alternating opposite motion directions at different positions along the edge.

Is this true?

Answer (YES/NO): NO